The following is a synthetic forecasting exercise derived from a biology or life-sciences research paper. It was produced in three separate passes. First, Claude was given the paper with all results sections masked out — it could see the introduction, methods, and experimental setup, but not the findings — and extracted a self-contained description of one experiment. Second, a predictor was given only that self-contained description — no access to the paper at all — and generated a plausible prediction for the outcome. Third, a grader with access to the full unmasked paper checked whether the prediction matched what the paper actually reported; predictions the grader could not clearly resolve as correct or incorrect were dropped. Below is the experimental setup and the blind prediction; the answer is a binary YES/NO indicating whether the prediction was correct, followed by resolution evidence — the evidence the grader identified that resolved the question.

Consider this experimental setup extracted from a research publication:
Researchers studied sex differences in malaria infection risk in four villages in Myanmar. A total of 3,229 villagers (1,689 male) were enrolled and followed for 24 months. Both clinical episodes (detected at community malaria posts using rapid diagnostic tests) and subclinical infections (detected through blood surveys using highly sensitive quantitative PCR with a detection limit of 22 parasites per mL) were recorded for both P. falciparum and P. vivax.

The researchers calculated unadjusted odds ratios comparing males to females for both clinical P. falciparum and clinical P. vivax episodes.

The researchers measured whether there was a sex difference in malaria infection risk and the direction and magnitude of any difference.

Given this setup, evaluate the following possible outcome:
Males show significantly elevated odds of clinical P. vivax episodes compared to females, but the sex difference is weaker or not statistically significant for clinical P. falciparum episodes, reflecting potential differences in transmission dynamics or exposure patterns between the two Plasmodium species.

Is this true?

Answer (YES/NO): NO